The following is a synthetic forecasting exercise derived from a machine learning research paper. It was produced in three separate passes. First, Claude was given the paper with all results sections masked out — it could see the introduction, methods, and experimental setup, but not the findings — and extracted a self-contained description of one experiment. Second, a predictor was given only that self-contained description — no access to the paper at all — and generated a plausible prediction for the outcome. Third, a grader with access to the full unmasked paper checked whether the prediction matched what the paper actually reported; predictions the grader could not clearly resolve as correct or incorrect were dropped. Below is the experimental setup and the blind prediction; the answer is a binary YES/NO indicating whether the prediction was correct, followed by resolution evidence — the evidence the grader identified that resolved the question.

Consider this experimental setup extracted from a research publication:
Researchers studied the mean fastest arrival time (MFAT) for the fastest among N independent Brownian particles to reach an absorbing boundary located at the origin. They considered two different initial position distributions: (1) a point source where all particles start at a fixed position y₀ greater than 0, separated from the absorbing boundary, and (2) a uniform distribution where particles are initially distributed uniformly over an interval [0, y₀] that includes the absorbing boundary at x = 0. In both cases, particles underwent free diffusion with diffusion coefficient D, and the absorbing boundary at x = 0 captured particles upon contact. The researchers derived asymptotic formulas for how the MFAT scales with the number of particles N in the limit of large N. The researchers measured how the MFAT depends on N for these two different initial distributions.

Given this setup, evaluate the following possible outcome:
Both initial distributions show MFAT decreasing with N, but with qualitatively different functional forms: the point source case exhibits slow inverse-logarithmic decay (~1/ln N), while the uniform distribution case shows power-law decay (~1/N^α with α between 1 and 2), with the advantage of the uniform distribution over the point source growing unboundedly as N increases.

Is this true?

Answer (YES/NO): NO